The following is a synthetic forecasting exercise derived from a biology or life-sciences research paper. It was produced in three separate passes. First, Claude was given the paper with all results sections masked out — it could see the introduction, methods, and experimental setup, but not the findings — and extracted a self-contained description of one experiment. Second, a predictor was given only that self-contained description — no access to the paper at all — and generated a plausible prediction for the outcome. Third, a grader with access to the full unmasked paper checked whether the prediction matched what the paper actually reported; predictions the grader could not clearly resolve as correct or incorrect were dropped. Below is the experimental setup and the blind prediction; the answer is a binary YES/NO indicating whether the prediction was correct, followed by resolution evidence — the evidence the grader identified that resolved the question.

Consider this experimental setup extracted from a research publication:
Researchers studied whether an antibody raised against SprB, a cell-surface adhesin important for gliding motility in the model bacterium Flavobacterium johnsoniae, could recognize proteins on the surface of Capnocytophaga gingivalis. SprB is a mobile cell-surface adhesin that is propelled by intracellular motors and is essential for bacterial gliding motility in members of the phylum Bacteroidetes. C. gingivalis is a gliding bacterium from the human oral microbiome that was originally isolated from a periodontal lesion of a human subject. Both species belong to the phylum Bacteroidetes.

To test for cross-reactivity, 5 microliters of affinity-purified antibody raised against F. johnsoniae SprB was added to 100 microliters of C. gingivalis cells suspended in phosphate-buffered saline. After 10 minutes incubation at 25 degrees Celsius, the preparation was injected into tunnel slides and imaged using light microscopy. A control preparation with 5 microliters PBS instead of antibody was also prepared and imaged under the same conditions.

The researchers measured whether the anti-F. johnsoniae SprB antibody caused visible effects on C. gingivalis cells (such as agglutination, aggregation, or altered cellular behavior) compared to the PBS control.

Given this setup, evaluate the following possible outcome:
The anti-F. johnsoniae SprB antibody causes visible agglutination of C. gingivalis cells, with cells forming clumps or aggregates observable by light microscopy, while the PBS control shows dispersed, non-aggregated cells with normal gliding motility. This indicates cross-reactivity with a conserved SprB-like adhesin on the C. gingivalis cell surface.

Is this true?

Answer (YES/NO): YES